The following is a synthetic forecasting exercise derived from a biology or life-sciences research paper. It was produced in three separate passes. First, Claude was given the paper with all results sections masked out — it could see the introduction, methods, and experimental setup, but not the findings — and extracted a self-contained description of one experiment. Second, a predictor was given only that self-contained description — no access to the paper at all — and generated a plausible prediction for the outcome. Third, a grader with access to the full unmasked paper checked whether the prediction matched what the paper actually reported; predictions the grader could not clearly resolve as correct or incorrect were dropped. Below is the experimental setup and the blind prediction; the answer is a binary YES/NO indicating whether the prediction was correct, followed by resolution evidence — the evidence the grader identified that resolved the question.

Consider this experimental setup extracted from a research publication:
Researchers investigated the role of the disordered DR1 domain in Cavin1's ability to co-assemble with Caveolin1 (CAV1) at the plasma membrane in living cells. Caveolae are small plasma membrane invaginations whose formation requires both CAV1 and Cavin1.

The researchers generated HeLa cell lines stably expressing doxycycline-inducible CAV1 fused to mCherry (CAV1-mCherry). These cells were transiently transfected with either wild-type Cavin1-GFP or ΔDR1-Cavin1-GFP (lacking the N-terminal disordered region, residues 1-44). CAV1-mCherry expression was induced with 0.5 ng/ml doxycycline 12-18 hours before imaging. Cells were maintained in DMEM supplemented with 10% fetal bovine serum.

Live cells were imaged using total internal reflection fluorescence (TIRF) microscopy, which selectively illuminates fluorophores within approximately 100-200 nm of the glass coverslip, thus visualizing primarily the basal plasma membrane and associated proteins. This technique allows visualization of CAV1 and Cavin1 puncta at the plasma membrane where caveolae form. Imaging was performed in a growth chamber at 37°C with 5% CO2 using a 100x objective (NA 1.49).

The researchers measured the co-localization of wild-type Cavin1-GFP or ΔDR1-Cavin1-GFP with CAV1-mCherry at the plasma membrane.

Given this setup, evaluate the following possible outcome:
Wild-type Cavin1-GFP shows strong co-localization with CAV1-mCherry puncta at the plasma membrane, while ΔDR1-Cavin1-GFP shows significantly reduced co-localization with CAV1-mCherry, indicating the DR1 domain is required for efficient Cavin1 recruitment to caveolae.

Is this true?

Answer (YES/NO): NO